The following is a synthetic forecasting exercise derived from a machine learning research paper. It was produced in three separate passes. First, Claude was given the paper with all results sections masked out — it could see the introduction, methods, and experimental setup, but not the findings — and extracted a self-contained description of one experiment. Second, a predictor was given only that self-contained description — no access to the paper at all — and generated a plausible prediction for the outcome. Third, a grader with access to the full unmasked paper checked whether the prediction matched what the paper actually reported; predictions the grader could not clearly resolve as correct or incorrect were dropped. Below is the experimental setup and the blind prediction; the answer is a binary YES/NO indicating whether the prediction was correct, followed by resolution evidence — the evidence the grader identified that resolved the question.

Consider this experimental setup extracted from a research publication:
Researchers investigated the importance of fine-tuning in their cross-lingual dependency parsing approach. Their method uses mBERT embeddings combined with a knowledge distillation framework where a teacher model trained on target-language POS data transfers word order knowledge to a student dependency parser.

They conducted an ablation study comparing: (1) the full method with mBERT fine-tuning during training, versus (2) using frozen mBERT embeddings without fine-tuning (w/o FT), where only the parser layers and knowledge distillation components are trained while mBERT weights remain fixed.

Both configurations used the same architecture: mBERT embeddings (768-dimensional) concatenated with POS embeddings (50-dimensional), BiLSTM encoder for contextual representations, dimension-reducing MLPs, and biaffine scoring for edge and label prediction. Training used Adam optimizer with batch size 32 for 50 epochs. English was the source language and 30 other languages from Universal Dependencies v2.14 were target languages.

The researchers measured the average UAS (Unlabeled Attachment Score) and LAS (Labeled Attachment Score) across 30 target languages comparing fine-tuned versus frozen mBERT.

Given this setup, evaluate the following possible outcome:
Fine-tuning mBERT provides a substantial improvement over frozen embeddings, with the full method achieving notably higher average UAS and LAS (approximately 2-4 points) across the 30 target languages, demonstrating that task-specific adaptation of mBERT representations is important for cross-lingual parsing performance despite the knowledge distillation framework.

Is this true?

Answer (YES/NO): NO